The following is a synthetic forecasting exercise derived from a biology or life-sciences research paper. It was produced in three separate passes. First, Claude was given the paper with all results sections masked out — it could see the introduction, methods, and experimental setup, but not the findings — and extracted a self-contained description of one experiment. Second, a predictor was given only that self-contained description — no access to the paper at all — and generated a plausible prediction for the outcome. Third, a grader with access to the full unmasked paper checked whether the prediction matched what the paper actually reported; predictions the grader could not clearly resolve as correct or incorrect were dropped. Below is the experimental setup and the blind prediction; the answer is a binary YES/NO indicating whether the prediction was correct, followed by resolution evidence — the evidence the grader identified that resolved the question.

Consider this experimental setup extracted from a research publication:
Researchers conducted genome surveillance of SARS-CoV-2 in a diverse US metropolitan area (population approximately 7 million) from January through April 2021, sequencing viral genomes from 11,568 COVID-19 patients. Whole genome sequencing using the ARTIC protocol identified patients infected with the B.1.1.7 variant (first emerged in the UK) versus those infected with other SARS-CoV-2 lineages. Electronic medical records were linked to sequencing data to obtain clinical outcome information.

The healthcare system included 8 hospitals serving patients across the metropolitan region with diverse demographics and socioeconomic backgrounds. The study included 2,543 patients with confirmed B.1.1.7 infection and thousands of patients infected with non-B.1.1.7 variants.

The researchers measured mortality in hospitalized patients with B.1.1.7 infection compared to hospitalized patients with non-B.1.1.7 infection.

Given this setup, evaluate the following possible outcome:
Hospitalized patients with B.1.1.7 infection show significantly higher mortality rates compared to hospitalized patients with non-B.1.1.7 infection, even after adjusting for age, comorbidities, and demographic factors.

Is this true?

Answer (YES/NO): NO